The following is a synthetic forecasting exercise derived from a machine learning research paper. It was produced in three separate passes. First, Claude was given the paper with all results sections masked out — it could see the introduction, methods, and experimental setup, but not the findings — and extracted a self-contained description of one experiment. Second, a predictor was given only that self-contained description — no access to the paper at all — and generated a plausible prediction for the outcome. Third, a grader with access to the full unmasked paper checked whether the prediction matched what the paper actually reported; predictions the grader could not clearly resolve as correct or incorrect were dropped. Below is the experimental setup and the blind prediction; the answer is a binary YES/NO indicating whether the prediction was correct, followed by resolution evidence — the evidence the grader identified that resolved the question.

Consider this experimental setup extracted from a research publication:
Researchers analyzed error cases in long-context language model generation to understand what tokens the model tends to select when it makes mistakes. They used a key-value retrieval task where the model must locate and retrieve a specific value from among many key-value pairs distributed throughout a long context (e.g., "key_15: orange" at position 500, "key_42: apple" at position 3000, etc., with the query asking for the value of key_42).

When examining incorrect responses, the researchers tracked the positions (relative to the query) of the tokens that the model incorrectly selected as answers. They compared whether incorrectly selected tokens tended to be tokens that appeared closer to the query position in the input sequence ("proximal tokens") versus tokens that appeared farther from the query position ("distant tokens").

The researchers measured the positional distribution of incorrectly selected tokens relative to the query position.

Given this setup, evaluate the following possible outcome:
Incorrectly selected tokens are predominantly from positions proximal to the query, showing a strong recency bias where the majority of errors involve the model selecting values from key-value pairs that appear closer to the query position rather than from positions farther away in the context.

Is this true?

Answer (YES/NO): YES